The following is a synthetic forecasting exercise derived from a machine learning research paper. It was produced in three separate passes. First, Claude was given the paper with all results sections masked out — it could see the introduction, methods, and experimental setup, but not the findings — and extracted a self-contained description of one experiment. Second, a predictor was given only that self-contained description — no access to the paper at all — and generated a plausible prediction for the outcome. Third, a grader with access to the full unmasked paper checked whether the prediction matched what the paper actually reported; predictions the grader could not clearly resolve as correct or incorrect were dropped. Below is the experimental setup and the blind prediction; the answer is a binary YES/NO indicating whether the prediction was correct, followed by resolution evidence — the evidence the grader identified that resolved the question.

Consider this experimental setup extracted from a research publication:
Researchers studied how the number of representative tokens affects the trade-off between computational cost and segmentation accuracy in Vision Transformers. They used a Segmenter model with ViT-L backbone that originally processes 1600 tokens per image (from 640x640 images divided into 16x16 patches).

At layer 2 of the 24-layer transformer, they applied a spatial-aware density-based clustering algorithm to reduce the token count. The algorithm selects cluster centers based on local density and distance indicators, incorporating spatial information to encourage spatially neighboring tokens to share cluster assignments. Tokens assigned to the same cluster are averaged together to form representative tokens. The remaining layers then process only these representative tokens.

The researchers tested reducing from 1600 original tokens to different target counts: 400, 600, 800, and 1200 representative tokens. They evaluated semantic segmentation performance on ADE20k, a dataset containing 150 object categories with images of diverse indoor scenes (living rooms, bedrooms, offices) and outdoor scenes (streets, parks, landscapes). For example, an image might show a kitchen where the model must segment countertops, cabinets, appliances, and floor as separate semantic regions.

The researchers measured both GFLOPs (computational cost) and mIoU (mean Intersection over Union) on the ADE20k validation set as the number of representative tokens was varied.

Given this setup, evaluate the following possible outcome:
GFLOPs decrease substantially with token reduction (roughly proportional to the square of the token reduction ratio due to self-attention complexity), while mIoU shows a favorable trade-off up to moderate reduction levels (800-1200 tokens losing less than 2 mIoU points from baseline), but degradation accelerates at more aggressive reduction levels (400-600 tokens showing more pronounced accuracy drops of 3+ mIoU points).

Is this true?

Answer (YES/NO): NO